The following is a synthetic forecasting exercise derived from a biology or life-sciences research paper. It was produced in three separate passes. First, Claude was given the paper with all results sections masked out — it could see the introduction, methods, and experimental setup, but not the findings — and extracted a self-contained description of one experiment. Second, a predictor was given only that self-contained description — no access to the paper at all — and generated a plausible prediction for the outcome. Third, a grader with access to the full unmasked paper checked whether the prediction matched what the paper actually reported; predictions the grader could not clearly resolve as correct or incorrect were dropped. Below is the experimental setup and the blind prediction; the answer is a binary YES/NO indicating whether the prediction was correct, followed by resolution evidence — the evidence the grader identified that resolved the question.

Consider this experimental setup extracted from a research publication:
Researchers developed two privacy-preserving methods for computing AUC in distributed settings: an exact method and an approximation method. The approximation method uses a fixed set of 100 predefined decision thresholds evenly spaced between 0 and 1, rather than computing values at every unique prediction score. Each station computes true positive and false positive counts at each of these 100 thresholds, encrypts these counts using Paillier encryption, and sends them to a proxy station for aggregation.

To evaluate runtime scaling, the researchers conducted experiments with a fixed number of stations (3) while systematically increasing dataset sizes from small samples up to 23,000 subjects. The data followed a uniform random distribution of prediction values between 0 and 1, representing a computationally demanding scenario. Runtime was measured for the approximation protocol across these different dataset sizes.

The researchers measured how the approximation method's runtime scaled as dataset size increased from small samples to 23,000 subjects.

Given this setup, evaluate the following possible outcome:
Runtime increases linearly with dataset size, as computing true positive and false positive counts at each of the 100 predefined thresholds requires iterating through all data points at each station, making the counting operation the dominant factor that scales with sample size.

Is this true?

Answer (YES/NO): NO